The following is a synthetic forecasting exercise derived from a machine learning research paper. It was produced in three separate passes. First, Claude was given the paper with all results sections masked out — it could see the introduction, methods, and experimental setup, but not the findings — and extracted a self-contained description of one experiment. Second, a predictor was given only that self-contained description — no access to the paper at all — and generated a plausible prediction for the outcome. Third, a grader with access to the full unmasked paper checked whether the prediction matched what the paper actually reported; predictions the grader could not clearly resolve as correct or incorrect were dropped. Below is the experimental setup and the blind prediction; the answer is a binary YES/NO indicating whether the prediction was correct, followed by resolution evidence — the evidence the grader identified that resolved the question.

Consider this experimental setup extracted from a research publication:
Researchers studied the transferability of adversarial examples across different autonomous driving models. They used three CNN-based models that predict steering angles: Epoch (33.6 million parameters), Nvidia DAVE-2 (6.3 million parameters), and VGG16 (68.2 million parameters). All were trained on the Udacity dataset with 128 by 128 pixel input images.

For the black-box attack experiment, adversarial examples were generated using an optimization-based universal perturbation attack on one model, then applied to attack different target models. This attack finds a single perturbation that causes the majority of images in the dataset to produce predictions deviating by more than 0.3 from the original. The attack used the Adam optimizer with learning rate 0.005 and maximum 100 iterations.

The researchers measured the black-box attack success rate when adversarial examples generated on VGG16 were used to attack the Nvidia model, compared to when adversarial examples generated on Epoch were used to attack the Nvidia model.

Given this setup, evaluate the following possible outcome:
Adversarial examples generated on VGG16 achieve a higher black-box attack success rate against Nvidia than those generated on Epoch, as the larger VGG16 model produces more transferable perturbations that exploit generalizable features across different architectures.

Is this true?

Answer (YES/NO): YES